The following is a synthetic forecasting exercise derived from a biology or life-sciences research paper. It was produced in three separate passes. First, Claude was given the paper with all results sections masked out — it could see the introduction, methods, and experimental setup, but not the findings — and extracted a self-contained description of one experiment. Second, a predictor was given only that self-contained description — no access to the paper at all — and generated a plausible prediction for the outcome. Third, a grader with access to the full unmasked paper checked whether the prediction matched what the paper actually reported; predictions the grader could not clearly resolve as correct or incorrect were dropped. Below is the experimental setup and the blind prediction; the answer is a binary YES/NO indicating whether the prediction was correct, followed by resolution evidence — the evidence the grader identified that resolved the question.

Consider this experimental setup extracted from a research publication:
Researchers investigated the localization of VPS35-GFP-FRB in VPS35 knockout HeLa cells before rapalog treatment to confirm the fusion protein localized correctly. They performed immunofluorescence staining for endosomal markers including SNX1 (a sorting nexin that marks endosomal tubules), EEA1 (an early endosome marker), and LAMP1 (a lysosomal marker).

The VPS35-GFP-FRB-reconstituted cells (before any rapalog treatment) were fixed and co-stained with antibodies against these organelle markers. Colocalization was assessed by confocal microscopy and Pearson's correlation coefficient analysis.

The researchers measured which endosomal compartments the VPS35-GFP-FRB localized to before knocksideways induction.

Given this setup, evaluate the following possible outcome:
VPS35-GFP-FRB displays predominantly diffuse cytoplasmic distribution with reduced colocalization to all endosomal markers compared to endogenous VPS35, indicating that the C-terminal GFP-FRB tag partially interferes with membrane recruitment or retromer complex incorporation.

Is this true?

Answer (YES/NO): NO